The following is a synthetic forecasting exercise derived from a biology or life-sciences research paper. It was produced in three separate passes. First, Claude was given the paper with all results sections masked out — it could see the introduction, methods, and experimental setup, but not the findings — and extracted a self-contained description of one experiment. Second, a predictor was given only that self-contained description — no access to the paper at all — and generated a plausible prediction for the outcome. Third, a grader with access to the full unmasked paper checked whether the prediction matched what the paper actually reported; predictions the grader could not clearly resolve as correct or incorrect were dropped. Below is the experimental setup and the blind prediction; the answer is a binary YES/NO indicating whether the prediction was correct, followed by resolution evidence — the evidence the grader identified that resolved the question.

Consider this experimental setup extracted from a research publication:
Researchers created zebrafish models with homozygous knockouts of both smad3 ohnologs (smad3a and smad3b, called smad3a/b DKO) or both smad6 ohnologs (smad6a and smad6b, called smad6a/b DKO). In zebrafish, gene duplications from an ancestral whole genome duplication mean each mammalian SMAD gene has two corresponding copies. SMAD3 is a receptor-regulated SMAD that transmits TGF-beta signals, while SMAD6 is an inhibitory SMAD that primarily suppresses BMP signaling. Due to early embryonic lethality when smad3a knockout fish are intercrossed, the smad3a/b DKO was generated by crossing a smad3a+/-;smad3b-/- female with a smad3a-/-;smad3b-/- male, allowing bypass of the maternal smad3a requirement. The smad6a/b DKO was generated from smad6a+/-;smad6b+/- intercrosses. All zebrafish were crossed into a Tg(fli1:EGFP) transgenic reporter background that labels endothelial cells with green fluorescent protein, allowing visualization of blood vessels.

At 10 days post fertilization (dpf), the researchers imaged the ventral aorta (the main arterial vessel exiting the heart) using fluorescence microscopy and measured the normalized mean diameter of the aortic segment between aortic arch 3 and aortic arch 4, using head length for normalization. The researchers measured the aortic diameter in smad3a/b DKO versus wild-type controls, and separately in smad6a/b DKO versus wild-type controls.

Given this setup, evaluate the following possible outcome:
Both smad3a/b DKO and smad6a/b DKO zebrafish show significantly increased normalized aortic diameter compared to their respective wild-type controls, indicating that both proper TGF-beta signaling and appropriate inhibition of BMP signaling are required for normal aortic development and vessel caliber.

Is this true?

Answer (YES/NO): NO